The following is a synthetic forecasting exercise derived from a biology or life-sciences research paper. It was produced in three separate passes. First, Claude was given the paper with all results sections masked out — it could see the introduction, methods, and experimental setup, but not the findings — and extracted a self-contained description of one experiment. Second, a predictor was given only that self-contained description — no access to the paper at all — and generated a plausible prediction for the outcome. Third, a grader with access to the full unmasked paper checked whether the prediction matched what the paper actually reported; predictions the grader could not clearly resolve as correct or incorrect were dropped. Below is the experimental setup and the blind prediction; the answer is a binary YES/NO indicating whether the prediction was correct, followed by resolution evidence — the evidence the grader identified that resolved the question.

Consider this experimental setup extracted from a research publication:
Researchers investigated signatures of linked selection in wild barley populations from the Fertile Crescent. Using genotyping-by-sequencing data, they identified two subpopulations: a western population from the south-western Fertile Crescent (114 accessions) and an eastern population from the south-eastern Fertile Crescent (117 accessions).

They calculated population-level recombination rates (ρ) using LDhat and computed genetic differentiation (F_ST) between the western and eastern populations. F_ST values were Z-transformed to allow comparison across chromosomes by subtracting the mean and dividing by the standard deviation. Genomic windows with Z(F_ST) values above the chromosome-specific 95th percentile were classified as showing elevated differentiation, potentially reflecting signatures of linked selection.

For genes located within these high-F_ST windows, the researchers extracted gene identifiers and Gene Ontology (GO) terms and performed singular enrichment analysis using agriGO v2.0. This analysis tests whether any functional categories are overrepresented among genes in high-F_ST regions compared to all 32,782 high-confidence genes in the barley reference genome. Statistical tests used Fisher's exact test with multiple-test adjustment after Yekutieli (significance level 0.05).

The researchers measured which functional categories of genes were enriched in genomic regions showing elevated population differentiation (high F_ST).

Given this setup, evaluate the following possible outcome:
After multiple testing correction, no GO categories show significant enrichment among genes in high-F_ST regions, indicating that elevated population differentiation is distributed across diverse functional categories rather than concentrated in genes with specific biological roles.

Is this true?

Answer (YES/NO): NO